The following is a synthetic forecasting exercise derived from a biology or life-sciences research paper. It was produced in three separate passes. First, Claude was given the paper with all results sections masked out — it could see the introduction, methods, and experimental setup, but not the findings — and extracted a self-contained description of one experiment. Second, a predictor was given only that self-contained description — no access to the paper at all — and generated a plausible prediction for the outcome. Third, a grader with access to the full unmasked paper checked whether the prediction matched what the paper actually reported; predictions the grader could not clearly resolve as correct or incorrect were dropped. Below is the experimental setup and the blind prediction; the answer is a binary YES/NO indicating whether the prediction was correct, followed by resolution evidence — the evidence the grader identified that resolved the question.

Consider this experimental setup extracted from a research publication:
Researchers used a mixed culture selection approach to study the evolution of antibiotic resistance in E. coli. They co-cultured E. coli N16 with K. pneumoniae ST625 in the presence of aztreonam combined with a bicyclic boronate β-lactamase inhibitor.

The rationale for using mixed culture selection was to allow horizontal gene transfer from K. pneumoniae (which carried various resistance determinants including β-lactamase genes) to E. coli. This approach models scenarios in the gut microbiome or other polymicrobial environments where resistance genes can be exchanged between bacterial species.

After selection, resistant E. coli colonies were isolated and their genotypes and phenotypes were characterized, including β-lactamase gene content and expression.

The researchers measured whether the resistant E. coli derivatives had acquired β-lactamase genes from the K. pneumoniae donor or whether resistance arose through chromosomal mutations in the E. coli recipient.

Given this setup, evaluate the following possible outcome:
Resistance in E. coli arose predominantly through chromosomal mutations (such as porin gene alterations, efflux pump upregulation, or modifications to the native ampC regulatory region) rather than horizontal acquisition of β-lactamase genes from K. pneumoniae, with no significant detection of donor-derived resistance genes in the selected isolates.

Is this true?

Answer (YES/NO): NO